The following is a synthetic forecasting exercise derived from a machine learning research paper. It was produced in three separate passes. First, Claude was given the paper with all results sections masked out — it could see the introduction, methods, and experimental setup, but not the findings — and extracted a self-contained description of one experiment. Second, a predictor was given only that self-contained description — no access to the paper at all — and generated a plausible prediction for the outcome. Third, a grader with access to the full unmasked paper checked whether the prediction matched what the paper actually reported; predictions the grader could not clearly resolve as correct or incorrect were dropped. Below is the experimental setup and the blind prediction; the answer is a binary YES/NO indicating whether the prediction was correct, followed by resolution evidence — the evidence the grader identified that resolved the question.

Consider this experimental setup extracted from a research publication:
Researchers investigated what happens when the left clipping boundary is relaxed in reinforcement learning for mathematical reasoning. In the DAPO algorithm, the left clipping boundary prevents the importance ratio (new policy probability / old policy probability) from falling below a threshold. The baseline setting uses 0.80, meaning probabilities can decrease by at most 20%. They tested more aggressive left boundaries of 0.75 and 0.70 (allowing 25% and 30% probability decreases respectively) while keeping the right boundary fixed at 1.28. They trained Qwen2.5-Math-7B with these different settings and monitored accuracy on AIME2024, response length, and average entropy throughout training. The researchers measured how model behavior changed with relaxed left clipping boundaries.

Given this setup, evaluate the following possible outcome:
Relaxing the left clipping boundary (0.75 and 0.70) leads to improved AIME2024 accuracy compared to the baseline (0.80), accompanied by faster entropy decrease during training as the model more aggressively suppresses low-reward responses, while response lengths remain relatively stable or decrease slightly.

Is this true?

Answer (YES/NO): NO